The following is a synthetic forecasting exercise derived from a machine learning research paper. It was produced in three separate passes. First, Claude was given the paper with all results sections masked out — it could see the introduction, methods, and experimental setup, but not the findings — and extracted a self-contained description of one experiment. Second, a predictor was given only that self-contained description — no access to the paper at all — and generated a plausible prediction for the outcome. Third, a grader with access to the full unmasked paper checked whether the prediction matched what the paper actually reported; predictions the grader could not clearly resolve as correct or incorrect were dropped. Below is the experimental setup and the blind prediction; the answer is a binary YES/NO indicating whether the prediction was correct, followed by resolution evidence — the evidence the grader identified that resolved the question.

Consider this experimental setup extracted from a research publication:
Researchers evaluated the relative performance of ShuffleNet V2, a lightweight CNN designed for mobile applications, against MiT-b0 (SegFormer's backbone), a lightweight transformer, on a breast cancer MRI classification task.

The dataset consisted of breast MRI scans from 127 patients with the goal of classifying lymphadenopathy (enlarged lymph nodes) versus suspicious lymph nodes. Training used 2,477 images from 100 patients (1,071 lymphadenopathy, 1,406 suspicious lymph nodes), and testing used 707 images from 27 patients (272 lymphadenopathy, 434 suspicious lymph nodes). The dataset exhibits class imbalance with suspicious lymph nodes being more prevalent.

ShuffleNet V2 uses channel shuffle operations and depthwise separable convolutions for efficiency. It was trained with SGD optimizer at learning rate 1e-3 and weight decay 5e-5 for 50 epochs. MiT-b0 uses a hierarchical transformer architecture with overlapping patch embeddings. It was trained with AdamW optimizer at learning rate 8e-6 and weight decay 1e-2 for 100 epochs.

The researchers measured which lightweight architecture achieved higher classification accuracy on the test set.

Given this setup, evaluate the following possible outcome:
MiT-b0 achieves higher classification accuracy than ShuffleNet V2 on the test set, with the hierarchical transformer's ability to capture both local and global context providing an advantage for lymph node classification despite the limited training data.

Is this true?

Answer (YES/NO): NO